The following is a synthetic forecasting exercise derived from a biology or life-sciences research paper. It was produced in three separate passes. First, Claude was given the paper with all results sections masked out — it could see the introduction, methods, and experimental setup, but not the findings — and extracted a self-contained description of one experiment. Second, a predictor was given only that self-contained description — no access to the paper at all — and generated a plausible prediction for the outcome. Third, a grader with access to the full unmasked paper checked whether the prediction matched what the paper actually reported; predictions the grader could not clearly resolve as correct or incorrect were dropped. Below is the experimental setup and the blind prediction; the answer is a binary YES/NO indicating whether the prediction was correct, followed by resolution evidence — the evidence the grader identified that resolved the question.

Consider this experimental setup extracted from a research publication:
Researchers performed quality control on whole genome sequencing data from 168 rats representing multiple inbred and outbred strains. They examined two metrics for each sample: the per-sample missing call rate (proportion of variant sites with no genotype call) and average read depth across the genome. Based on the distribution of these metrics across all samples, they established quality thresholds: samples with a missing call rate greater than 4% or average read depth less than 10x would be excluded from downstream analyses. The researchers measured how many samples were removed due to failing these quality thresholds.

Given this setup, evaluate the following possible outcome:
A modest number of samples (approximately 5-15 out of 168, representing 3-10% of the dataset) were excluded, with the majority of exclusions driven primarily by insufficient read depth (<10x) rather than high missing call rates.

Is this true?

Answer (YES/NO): NO